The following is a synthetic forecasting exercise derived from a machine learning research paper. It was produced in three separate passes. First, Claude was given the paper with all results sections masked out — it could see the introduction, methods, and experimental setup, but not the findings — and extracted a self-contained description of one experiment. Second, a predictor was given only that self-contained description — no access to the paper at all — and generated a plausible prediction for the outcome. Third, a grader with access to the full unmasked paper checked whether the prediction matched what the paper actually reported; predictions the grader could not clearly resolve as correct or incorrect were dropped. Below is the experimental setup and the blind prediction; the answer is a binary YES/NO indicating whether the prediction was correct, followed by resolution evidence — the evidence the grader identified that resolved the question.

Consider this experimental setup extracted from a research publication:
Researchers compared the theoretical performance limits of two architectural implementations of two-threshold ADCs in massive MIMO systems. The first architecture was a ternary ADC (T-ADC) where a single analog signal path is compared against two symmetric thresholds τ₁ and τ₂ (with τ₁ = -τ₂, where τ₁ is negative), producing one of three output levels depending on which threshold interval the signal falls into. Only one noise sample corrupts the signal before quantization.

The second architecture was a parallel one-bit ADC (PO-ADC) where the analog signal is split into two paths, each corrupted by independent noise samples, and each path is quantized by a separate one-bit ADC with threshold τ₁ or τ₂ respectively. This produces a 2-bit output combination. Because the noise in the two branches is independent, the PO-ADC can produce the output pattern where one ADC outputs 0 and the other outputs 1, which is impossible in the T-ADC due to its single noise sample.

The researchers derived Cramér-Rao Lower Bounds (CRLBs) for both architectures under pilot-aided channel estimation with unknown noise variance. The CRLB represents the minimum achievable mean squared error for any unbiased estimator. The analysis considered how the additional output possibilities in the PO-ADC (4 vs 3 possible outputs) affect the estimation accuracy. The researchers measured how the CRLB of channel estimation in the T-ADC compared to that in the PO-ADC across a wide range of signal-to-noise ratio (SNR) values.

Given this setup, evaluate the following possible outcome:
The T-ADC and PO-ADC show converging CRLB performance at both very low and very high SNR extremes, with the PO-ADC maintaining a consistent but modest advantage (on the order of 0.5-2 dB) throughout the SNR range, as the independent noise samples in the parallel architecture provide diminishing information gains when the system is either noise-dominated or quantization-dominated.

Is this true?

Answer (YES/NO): NO